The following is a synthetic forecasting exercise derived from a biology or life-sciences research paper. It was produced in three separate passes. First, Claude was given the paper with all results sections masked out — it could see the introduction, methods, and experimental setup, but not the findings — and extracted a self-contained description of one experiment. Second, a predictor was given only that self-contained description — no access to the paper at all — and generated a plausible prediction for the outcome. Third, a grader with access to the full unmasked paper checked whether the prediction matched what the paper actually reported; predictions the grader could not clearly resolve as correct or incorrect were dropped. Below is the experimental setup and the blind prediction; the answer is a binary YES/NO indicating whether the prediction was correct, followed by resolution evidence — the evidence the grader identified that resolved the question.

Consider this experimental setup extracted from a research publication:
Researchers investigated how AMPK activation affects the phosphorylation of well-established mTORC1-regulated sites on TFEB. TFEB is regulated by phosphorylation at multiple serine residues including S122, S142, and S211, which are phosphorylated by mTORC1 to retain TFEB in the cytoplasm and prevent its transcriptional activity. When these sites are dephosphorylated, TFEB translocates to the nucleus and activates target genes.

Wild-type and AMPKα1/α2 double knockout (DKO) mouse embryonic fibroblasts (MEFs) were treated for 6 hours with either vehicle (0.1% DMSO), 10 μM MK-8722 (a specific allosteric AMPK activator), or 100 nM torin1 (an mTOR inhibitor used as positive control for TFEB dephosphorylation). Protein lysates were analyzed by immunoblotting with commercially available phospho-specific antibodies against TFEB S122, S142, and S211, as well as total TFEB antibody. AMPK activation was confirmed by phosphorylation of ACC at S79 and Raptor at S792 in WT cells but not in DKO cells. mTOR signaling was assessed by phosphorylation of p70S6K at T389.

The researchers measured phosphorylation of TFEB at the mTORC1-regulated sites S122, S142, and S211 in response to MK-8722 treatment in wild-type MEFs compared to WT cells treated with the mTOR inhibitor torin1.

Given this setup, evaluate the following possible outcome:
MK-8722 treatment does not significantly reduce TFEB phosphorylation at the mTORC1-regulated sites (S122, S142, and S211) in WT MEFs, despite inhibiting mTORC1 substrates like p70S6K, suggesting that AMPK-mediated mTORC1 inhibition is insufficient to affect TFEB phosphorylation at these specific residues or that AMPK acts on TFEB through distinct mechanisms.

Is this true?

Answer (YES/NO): NO